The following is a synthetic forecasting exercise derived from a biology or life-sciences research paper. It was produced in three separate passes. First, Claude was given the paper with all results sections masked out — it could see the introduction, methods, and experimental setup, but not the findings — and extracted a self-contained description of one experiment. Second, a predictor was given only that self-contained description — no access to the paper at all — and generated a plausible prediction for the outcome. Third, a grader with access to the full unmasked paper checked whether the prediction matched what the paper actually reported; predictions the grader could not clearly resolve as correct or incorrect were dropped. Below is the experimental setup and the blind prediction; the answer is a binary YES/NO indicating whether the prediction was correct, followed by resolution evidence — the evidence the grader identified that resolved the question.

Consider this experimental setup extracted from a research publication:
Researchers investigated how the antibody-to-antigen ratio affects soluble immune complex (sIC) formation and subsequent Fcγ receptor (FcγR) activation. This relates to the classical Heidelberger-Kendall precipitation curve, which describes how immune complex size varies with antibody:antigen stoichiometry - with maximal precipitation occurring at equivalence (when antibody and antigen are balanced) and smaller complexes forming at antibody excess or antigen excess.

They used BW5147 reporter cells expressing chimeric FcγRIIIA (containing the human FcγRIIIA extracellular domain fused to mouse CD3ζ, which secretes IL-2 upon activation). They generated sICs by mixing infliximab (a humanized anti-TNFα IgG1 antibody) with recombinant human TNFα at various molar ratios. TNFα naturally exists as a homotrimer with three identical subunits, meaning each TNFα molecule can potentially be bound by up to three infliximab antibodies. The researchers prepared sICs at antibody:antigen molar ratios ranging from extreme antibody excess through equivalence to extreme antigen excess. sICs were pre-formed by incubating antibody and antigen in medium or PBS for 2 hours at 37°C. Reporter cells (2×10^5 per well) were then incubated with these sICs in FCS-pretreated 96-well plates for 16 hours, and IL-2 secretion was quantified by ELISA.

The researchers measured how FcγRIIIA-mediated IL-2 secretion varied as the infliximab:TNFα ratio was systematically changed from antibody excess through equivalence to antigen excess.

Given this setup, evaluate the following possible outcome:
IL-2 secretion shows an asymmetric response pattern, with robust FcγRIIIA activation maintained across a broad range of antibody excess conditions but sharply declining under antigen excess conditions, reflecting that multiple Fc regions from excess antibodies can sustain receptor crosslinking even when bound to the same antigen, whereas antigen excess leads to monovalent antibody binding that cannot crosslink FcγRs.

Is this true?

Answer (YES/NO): NO